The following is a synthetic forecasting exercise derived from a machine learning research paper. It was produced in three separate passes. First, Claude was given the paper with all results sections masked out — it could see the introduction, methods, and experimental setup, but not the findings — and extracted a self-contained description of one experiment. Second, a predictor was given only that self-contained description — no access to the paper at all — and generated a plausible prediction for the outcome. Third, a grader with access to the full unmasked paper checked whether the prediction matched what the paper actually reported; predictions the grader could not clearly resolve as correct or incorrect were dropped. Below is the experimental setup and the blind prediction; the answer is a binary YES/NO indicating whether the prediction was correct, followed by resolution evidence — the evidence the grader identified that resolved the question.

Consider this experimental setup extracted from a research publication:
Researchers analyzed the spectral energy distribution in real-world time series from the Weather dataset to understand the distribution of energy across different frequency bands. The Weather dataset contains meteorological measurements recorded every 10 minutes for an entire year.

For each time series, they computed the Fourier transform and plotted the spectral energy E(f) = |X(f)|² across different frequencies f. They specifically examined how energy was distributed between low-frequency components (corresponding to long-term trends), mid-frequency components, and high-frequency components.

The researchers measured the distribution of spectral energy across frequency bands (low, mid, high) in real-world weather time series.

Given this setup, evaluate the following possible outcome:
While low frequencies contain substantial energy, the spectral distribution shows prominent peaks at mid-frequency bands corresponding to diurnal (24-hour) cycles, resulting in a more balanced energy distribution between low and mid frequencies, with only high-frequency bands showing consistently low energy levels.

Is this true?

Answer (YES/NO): NO